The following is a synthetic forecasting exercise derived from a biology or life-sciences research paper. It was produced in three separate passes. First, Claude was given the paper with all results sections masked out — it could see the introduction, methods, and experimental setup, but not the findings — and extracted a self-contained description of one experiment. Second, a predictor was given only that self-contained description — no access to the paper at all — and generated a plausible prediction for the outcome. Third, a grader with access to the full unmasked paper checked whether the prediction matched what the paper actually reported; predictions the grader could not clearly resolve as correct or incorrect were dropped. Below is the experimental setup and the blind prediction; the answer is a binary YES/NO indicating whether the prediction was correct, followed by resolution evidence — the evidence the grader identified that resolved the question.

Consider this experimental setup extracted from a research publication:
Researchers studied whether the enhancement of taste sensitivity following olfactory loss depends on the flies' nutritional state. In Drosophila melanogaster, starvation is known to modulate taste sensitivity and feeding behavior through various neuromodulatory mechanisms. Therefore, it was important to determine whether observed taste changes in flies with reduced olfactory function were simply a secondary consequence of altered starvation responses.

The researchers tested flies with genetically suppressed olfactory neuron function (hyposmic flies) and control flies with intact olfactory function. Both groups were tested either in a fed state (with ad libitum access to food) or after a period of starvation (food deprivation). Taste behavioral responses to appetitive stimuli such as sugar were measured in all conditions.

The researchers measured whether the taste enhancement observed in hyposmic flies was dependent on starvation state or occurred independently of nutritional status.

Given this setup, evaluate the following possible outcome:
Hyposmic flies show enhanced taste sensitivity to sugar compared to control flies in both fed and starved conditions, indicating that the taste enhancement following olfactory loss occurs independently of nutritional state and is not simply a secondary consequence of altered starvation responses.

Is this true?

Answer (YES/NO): YES